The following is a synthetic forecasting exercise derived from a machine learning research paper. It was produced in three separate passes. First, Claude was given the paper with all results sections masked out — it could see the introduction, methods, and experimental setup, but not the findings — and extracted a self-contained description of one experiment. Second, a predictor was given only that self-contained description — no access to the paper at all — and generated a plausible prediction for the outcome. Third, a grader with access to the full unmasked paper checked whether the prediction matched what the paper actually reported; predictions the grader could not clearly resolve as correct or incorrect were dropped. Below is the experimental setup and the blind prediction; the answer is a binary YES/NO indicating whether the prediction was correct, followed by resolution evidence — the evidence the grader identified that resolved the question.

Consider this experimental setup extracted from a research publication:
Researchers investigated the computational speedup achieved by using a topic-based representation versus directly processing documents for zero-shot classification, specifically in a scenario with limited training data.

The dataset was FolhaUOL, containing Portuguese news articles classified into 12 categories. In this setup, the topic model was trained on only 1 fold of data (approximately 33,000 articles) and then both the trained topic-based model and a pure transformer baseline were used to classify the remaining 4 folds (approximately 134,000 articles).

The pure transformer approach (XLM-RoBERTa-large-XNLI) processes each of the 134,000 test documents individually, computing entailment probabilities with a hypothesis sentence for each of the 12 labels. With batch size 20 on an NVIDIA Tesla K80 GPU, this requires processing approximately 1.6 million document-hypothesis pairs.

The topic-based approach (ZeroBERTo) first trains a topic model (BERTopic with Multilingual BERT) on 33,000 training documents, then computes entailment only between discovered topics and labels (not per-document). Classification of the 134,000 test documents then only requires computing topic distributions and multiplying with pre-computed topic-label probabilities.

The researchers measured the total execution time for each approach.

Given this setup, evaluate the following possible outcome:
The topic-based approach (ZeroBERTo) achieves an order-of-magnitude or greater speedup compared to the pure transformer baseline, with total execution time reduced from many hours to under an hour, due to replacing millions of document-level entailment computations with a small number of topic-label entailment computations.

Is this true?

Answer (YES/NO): NO